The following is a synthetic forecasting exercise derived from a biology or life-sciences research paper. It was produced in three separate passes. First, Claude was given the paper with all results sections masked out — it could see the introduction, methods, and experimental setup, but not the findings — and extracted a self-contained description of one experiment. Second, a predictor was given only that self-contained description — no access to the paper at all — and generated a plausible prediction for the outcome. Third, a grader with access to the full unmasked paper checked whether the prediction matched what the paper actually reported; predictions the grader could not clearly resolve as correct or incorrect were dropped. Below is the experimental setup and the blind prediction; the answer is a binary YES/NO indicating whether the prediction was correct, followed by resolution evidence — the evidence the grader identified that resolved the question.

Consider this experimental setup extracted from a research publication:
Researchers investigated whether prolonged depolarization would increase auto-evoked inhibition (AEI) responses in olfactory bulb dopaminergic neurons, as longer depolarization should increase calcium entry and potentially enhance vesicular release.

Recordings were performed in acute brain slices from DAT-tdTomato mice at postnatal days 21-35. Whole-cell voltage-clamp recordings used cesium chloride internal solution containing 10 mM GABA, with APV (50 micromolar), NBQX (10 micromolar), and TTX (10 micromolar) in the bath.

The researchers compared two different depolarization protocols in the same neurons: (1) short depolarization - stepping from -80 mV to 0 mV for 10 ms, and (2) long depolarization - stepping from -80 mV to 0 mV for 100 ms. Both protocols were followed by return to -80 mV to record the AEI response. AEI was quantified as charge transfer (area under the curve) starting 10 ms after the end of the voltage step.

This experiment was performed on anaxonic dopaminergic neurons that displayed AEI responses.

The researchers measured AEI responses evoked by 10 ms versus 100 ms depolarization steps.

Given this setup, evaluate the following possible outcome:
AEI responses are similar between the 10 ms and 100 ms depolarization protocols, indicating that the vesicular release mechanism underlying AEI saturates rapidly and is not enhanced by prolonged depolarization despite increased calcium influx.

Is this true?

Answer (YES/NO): NO